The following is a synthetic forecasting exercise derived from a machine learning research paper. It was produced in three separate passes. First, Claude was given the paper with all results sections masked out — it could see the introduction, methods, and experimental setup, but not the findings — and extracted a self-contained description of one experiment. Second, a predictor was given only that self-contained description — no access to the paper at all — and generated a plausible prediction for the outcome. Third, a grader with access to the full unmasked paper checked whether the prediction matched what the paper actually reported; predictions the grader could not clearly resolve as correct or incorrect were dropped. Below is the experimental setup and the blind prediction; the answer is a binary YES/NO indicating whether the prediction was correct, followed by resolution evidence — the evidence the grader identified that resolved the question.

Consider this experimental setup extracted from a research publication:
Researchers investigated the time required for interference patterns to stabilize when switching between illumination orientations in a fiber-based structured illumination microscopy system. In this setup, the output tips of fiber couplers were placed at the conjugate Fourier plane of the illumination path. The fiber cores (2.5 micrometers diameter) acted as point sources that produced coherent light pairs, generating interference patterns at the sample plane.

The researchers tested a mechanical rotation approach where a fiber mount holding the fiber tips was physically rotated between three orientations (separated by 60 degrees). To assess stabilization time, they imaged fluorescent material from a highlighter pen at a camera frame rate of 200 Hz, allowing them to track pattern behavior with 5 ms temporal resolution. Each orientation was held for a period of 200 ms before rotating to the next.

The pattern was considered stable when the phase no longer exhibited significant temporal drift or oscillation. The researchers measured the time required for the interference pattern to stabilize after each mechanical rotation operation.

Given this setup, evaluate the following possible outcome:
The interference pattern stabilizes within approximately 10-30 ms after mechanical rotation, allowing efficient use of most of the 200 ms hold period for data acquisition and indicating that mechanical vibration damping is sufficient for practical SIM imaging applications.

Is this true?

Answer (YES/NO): NO